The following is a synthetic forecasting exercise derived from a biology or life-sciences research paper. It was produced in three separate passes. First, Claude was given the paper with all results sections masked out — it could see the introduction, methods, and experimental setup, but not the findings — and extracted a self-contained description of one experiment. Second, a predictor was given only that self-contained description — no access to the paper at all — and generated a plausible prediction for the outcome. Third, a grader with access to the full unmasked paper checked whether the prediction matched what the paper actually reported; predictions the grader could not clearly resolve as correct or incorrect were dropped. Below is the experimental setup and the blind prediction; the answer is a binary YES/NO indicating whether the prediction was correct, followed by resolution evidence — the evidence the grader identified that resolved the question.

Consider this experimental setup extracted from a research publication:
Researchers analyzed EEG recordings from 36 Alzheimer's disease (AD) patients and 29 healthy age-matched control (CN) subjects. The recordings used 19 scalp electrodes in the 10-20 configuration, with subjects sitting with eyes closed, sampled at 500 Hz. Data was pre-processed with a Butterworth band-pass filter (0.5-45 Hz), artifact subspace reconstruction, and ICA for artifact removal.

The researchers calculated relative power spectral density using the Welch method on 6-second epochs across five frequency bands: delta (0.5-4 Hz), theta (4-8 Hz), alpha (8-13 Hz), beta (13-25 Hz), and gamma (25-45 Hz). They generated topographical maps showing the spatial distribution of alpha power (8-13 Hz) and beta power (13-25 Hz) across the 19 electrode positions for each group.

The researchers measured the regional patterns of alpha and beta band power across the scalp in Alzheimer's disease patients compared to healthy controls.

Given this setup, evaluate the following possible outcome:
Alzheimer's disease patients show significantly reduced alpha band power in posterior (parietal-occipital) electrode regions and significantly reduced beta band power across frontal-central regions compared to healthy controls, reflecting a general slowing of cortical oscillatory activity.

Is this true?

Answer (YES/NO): NO